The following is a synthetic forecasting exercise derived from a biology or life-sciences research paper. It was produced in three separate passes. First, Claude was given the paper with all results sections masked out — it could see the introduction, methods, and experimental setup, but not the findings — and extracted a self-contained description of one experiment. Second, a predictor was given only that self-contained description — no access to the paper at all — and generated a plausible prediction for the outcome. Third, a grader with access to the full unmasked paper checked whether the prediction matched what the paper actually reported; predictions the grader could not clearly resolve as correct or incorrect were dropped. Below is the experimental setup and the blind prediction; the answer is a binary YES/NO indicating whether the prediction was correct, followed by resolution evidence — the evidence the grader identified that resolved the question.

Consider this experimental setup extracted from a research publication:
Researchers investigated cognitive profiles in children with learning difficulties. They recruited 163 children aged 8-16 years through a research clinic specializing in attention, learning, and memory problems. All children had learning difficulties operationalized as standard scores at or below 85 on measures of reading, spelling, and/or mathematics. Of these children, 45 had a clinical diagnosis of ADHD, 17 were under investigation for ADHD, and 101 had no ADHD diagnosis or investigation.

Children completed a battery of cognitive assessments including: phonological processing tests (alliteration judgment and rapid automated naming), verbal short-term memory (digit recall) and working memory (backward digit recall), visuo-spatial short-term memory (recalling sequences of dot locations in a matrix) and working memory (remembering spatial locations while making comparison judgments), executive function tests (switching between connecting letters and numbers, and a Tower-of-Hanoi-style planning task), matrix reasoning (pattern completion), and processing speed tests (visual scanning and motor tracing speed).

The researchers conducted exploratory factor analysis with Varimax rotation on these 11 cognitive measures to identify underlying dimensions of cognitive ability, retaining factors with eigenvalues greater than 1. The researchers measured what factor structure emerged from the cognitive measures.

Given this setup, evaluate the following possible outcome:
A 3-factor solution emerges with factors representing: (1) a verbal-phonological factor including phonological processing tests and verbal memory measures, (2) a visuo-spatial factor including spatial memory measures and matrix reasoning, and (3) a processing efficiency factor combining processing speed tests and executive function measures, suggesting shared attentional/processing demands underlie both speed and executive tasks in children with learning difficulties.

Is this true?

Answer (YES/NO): NO